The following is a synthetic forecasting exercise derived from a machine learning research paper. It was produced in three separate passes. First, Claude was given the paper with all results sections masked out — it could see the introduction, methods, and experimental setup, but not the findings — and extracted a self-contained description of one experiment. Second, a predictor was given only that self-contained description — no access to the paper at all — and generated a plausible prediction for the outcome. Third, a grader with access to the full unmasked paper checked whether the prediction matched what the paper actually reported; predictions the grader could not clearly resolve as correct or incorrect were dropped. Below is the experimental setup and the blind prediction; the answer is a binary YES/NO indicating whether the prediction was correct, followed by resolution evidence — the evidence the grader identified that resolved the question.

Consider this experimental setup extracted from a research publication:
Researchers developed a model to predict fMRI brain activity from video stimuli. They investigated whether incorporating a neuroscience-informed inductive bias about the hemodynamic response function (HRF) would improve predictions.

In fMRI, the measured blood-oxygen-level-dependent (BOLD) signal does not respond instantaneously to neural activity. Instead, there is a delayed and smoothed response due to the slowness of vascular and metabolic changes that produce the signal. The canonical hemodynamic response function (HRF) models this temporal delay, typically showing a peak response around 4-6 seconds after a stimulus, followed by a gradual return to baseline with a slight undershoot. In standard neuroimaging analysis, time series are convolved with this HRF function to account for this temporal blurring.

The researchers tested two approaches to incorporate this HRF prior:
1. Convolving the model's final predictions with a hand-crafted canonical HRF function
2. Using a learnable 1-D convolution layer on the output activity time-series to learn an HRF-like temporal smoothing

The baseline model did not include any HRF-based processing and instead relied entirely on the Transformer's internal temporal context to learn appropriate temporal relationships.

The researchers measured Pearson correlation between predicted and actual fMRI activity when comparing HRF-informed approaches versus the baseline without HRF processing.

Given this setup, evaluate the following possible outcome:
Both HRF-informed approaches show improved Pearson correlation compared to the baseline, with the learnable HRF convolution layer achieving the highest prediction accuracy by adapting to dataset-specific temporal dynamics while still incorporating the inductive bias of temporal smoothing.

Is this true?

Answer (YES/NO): NO